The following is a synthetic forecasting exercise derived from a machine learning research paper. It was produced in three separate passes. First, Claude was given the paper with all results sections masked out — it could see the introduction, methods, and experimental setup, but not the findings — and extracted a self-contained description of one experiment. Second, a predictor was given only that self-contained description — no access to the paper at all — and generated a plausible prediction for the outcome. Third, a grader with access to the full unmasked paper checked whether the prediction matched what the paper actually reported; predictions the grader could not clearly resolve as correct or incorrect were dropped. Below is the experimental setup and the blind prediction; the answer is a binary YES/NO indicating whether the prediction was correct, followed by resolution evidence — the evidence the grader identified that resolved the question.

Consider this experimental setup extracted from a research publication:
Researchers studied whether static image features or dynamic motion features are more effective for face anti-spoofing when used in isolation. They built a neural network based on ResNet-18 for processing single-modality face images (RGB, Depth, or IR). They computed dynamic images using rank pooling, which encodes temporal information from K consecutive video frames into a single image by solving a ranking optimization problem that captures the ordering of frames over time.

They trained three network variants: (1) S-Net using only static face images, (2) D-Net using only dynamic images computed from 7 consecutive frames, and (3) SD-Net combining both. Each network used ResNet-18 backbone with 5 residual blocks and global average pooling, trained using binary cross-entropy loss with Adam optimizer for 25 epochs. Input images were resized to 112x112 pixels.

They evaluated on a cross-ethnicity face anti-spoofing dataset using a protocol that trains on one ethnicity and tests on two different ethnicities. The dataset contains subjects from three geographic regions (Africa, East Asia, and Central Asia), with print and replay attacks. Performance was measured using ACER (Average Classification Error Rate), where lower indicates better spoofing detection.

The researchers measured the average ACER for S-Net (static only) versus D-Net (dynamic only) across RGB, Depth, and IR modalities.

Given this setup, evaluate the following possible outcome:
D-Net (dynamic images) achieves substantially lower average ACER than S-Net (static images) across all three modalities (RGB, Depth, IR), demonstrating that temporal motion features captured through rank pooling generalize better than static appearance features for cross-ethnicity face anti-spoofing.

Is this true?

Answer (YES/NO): NO